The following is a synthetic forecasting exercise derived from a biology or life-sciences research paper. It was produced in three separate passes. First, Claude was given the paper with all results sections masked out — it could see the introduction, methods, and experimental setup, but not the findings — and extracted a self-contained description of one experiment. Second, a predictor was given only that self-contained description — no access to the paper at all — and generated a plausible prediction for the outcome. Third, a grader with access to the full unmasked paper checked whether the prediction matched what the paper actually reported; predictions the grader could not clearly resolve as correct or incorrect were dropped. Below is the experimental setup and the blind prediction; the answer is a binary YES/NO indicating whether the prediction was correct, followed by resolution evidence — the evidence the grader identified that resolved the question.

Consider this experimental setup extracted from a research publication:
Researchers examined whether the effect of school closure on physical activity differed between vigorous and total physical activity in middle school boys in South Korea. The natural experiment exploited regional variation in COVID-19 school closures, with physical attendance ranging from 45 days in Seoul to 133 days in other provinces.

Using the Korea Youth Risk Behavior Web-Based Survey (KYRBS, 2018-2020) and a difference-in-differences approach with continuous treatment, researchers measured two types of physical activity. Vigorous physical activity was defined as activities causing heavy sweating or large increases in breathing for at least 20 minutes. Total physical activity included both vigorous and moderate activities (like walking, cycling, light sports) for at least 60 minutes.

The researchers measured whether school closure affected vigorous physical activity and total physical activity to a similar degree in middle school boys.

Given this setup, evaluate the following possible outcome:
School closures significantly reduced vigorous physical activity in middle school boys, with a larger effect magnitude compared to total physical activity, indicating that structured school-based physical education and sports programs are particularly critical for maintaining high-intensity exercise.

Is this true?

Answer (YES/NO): NO